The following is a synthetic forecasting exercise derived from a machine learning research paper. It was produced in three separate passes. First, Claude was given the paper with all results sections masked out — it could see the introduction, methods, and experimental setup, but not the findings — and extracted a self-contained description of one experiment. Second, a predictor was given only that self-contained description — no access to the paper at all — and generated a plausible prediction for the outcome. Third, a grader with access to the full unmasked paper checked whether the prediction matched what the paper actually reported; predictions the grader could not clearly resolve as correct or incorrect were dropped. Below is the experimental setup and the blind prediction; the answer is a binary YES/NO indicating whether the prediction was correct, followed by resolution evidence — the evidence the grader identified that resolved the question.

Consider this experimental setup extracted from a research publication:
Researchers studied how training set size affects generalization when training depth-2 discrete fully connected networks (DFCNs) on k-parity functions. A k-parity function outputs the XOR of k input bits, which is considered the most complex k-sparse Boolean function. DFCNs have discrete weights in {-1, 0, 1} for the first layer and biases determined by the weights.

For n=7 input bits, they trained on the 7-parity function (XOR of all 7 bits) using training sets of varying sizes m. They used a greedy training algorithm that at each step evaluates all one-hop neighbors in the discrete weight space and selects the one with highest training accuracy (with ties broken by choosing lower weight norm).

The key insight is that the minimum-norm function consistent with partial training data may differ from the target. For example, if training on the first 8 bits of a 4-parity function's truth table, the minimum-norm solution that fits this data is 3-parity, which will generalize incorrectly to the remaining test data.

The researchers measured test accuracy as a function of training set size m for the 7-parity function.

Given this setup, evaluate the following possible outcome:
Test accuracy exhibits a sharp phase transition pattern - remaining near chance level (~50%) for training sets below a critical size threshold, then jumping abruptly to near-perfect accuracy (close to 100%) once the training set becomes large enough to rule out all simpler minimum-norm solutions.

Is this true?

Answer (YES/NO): NO